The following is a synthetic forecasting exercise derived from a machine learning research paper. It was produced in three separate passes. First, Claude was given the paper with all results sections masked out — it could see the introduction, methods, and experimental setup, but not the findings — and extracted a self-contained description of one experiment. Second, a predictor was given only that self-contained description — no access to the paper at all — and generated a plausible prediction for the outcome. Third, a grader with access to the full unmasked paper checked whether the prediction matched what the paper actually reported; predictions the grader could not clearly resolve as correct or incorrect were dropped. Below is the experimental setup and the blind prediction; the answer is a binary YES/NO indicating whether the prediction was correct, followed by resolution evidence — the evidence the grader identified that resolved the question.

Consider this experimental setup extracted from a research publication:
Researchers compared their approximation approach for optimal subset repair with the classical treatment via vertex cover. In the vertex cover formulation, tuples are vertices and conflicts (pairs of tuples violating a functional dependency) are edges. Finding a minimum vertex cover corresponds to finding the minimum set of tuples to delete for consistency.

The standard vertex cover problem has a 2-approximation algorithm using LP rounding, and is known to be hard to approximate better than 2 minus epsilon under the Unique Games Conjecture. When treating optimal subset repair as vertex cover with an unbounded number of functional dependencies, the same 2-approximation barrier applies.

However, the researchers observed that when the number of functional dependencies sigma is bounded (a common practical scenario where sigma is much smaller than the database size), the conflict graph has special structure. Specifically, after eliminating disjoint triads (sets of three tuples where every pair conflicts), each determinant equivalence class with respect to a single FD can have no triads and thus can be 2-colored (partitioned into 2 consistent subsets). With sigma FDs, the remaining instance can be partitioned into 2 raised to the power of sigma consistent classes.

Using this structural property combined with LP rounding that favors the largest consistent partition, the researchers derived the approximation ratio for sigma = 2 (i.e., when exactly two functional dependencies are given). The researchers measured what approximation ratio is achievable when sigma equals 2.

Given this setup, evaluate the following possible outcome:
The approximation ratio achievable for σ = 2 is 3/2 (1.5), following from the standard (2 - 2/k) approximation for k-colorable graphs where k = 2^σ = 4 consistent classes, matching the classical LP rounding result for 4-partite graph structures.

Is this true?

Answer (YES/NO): YES